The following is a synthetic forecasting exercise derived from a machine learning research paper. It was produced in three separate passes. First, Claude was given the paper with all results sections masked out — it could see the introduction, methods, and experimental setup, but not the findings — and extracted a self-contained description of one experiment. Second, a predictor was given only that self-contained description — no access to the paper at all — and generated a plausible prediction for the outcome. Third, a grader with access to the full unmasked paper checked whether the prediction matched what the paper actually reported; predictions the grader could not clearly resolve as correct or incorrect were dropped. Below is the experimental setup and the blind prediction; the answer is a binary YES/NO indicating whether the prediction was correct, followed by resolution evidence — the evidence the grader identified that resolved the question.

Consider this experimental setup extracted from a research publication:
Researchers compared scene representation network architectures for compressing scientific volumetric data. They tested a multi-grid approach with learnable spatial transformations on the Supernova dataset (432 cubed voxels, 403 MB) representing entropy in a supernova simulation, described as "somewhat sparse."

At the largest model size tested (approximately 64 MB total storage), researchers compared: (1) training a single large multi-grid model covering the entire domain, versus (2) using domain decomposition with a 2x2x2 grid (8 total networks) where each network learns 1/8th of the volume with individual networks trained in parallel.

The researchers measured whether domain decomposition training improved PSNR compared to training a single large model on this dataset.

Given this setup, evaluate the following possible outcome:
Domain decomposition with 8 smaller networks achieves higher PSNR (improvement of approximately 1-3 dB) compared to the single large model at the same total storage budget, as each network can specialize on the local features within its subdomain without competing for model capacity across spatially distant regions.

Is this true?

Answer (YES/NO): NO